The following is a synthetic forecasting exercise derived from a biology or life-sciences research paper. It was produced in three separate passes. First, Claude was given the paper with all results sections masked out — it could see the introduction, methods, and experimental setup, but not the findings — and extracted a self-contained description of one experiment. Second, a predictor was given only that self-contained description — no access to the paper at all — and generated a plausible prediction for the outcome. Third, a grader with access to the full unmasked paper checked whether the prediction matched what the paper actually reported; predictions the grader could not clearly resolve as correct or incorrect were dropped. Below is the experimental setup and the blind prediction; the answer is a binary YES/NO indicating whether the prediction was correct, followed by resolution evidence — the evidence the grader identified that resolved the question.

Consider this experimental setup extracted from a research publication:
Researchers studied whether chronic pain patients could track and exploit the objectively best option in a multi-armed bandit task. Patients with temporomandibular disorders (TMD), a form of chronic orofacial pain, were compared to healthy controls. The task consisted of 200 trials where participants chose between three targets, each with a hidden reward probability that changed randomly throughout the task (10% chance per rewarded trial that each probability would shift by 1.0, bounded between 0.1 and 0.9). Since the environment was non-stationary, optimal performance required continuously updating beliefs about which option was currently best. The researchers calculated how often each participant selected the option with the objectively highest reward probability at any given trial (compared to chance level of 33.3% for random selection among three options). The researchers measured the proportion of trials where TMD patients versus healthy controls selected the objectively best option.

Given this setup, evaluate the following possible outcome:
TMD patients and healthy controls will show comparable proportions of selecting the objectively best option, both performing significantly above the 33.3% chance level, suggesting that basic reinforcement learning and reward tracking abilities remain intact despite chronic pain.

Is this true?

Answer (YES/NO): YES